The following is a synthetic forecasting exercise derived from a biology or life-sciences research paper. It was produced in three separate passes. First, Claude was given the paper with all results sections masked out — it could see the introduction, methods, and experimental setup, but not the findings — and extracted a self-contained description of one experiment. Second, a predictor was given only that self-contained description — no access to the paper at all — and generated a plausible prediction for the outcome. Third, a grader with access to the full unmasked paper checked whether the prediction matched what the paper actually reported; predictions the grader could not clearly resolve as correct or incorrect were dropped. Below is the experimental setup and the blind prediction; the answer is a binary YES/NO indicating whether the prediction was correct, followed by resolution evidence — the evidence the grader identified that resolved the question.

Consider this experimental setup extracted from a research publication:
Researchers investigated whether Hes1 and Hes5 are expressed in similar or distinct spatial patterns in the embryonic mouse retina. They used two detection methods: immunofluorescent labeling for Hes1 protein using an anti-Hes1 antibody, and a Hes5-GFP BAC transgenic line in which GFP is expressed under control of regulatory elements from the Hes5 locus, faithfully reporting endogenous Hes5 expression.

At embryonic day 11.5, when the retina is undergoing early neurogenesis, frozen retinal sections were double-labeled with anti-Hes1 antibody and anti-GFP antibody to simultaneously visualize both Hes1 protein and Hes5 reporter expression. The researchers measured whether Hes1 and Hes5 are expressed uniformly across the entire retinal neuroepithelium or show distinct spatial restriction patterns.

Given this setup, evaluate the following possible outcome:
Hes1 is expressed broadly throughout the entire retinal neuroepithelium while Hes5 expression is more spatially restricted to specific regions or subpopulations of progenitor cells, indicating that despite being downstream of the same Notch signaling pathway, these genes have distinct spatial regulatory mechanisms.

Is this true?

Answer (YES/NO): YES